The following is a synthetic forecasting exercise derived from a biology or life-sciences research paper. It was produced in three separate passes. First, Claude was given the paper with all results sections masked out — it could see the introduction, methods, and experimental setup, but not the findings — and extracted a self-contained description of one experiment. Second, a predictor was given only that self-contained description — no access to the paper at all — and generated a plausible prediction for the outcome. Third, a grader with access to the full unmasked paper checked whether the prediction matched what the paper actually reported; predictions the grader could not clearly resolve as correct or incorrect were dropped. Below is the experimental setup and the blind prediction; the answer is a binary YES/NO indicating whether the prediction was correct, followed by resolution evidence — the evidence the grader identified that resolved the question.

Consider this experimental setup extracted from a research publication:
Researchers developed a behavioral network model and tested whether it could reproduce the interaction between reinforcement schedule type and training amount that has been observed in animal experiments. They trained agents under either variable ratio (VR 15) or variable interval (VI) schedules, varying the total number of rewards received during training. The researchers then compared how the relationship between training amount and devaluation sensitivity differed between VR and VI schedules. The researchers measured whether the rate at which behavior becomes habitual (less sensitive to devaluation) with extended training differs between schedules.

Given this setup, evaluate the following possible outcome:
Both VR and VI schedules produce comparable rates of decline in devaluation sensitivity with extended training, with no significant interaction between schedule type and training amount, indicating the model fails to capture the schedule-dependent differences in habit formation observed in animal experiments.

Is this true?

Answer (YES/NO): NO